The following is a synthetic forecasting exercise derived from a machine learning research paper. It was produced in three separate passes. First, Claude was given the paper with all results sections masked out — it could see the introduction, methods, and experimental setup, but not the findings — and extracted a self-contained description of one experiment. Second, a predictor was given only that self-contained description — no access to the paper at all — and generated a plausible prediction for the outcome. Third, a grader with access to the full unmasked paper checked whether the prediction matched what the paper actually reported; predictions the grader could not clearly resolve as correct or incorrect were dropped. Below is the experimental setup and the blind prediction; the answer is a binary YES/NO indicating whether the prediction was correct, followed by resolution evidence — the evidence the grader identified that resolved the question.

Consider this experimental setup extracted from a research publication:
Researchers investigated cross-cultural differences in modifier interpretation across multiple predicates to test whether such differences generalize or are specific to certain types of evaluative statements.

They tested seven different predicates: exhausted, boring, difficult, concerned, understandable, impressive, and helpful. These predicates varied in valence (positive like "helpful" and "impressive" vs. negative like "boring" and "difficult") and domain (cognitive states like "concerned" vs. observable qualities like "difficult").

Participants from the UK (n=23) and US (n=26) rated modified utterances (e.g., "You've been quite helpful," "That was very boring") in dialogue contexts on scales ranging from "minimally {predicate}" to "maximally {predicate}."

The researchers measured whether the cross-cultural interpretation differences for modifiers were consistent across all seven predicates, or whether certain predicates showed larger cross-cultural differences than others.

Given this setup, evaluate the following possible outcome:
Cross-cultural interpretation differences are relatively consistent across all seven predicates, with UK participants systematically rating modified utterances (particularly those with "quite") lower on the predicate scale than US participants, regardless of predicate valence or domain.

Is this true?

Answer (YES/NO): NO